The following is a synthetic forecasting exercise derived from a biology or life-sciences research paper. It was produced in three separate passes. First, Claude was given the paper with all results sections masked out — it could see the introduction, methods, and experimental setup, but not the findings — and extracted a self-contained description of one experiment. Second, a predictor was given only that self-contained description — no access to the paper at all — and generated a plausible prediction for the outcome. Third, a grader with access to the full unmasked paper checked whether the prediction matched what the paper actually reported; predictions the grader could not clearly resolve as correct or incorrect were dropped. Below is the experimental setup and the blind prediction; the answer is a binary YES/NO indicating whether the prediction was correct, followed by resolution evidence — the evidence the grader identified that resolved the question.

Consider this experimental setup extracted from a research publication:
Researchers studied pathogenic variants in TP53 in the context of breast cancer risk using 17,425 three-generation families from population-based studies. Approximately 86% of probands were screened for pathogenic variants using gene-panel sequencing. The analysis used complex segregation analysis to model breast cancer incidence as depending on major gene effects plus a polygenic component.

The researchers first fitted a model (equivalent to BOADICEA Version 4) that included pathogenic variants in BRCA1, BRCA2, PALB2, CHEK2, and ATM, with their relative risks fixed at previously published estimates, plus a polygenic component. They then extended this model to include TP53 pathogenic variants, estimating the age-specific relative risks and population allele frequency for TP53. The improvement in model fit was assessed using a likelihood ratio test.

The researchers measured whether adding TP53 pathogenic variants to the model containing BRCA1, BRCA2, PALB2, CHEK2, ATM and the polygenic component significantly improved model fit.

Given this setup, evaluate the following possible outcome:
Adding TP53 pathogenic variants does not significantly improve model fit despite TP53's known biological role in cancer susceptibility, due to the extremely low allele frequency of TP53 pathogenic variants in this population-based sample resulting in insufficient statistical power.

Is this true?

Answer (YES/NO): NO